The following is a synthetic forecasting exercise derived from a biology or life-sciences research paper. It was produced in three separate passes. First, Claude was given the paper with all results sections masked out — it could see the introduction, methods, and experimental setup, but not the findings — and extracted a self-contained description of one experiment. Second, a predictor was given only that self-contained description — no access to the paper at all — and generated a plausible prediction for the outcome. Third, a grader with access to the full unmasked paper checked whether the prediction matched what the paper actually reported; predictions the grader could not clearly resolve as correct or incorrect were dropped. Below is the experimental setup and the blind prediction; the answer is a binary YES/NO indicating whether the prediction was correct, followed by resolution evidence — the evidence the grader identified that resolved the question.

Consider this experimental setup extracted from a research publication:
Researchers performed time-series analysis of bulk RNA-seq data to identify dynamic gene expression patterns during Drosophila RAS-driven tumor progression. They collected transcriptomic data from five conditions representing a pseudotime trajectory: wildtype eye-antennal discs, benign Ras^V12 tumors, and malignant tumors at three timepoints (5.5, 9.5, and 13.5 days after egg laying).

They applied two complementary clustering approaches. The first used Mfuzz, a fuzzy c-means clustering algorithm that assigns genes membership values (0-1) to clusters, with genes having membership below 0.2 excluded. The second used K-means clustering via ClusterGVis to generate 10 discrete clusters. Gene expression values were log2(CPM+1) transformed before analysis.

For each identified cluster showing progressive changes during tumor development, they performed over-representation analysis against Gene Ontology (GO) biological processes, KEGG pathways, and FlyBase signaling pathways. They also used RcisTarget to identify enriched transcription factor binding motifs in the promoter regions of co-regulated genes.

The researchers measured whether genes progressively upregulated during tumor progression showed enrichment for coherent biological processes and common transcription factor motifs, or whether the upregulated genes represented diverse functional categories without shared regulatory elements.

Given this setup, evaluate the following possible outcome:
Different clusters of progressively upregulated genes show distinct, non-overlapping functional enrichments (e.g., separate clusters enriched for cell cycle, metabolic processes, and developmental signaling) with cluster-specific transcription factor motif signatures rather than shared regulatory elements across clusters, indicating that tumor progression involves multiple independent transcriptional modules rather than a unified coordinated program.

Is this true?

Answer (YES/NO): NO